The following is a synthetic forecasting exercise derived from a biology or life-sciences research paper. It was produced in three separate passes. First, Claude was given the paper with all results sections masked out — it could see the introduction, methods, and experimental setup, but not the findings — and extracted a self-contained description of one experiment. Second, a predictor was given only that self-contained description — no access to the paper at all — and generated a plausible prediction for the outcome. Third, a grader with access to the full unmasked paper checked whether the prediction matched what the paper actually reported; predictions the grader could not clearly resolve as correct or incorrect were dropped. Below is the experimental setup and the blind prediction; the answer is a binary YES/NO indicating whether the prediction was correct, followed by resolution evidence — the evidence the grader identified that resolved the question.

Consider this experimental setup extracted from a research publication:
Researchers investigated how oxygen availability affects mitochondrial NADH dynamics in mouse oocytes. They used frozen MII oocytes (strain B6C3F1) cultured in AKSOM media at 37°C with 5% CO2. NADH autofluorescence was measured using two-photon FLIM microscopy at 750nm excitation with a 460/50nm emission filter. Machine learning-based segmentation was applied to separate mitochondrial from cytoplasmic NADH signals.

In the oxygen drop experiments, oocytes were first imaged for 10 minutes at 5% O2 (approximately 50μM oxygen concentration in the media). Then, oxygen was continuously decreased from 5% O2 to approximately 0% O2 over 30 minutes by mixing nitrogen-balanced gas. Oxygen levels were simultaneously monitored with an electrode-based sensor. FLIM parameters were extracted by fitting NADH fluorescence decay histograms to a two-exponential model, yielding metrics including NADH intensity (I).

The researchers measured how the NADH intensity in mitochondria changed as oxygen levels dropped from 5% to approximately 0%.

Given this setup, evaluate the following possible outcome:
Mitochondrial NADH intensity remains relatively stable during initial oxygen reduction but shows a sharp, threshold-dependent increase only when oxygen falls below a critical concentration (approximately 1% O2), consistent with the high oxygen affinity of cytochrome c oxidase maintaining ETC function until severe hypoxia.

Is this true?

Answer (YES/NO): YES